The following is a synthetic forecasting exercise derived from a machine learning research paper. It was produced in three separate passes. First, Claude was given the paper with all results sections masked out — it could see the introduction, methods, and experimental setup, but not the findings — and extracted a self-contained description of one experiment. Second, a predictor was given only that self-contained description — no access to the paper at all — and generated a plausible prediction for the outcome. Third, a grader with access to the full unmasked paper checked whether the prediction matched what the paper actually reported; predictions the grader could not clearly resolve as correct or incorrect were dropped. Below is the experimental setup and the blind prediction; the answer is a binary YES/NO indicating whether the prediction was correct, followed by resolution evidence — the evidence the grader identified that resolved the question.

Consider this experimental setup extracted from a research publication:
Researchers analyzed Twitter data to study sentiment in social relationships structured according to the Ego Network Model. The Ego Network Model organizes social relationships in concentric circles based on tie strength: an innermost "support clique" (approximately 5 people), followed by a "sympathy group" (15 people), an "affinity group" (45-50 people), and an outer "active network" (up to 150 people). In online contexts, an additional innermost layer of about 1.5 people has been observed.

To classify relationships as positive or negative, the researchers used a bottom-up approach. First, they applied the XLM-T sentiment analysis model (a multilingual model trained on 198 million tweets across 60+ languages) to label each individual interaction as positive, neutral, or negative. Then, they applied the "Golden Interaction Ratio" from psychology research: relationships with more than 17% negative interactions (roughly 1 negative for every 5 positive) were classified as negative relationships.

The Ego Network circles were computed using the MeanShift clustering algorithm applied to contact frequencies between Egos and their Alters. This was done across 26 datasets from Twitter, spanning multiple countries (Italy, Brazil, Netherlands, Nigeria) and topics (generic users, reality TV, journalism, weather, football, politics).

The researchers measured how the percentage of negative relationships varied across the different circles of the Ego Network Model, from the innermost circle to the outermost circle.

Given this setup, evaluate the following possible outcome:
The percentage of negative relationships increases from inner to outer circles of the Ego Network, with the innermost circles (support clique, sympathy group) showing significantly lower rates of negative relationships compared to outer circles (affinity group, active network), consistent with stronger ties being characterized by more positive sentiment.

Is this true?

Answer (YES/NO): NO